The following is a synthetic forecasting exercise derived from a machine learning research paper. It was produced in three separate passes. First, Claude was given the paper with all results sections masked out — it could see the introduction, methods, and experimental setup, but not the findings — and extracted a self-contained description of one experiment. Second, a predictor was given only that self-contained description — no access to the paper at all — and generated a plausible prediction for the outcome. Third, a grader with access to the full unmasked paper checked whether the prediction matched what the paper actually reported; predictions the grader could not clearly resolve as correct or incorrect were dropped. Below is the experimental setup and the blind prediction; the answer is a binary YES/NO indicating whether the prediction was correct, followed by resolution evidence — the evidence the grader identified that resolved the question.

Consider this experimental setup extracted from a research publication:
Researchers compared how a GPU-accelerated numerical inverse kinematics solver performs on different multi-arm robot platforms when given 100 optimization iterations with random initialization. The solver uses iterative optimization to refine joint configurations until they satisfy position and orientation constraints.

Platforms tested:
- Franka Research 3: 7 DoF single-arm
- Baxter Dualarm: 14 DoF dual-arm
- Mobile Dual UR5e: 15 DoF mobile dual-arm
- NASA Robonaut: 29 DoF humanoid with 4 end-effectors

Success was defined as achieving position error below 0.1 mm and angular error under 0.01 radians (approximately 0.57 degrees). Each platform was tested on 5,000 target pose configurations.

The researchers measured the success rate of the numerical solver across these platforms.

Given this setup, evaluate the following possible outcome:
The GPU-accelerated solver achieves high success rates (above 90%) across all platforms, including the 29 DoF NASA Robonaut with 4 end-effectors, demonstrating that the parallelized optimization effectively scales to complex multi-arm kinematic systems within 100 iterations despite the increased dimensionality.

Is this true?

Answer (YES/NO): NO